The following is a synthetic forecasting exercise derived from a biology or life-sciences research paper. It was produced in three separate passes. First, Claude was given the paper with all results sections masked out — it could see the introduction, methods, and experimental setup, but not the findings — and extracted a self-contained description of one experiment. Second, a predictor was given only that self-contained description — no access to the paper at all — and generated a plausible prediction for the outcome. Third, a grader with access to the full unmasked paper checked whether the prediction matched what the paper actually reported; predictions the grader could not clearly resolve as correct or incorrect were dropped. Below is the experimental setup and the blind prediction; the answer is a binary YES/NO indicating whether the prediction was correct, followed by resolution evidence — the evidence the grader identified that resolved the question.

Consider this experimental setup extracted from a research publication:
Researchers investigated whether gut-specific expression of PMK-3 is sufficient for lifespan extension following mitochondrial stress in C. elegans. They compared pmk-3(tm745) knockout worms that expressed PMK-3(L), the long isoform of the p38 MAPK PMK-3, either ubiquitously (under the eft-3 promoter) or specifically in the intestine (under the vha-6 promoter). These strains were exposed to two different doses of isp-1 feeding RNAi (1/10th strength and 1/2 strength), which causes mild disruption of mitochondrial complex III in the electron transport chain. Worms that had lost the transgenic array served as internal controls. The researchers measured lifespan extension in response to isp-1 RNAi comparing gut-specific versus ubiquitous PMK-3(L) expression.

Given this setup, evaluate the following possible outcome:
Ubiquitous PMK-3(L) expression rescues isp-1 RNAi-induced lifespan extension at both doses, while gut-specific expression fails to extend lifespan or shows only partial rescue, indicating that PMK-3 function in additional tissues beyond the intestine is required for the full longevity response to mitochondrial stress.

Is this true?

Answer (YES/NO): NO